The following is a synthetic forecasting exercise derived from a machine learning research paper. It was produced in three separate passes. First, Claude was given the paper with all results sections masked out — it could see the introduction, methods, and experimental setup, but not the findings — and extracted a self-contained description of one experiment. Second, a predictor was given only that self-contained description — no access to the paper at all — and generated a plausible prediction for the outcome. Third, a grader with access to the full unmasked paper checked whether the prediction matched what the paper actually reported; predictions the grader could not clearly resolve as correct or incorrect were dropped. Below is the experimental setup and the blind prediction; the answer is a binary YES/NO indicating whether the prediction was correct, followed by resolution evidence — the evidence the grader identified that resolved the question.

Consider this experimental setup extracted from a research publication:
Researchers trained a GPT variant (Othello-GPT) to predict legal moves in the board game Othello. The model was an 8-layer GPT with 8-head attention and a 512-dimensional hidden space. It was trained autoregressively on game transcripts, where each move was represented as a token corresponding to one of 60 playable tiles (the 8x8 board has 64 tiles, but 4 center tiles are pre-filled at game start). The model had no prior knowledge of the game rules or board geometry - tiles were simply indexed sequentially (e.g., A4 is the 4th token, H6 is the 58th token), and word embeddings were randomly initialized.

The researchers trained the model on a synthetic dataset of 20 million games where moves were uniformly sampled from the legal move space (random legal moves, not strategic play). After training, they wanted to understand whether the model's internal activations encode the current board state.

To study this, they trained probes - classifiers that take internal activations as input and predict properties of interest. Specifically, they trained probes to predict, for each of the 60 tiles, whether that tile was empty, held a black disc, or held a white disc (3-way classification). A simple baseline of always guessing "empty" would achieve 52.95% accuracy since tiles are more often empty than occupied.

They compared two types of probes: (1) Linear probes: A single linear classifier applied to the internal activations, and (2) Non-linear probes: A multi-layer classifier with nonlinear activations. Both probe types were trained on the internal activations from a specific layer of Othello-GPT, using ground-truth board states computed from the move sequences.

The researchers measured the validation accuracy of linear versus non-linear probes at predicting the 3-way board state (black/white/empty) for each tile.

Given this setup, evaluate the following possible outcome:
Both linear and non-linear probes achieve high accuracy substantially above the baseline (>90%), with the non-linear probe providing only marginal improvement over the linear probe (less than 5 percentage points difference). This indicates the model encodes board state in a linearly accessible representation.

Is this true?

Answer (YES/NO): NO